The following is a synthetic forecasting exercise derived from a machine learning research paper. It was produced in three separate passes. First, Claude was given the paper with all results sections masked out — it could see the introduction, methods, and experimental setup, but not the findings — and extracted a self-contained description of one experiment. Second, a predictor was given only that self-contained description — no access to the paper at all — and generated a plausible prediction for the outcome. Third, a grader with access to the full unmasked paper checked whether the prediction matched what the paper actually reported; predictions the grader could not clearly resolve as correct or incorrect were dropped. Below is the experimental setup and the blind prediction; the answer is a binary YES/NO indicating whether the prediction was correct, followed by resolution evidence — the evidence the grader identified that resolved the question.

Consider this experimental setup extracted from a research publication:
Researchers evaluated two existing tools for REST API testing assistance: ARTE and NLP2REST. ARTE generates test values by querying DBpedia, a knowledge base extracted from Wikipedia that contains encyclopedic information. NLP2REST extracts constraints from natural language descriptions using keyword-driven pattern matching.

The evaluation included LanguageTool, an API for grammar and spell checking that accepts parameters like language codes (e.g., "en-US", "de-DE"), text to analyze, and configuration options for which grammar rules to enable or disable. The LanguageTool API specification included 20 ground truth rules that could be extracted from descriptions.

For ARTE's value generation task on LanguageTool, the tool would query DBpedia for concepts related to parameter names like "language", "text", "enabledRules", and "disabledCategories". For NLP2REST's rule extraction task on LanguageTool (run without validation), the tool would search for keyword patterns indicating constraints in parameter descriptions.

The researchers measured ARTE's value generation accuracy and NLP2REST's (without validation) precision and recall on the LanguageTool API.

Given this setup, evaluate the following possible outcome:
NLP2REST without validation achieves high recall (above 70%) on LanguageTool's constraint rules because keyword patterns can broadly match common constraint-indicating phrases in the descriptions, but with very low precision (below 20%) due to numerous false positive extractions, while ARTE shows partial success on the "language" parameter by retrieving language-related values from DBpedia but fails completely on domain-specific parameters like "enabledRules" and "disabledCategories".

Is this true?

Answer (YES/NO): NO